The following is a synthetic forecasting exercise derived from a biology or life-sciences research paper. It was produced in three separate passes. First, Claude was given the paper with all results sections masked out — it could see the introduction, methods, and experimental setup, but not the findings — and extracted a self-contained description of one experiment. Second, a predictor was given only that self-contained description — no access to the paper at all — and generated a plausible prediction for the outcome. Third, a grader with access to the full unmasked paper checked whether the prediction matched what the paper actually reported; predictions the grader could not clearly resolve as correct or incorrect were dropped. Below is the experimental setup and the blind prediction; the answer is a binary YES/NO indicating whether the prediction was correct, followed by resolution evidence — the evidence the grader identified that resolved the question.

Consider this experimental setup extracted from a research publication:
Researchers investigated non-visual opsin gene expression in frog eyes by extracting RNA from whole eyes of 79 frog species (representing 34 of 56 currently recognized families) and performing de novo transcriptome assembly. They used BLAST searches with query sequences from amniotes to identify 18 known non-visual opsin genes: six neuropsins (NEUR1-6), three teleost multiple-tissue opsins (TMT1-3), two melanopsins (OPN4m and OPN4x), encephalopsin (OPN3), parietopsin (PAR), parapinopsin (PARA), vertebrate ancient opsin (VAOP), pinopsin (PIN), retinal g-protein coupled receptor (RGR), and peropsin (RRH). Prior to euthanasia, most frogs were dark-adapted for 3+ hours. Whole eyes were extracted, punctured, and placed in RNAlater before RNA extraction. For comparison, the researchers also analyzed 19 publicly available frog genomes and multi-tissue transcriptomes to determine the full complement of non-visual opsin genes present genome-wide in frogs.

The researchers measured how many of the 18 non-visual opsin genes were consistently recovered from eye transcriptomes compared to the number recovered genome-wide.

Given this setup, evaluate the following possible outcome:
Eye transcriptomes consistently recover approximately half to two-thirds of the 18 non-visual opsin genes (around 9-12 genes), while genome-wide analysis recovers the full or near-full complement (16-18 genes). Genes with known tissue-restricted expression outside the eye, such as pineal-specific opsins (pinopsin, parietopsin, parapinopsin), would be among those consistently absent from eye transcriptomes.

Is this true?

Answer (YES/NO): NO